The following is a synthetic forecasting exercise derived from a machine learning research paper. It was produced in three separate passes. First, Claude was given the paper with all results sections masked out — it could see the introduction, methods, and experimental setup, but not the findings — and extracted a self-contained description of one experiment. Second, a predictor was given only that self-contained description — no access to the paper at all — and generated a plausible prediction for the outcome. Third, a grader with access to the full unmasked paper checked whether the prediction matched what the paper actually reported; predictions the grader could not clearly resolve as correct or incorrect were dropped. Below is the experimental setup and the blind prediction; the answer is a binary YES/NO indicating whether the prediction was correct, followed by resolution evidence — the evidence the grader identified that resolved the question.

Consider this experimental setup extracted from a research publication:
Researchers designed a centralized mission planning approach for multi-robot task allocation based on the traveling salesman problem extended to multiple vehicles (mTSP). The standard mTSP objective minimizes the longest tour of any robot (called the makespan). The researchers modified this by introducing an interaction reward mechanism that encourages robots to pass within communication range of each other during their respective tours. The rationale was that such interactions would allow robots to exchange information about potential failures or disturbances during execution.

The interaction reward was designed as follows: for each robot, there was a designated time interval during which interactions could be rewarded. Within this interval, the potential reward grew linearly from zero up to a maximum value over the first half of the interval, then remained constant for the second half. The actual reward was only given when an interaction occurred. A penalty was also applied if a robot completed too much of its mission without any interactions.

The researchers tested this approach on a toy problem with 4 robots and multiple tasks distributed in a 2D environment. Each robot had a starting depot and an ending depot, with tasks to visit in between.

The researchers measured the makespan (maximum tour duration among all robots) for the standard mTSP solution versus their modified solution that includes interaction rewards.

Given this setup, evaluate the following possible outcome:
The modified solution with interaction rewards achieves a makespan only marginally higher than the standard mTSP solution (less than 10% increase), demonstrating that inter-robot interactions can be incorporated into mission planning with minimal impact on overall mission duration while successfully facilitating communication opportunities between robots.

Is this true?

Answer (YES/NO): NO